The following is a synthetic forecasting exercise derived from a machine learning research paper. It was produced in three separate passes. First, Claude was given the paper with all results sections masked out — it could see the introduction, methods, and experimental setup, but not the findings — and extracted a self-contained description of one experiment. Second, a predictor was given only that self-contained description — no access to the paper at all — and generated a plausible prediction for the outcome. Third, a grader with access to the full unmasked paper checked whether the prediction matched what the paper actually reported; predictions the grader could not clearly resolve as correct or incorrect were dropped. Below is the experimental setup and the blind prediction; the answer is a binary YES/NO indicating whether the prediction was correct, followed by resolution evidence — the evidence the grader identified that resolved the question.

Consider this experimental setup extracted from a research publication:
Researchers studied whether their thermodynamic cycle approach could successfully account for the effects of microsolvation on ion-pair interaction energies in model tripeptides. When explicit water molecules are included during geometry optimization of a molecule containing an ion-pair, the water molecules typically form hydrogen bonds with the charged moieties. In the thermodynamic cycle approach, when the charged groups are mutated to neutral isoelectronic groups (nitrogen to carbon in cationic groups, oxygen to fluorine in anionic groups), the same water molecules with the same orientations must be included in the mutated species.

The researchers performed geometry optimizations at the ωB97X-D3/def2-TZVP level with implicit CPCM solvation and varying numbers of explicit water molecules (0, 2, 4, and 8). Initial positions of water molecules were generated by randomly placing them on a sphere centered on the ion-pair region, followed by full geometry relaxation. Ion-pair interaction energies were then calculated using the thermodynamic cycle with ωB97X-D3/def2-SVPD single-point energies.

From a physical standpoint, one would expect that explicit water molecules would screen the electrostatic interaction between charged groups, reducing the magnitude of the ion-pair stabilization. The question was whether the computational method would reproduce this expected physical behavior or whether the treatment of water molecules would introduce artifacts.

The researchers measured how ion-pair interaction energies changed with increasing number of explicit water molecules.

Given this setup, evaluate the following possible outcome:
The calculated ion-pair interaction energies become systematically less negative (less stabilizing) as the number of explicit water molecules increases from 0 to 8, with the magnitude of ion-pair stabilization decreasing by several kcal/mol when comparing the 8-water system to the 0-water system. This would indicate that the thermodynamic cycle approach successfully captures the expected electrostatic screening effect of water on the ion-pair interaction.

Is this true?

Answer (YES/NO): NO